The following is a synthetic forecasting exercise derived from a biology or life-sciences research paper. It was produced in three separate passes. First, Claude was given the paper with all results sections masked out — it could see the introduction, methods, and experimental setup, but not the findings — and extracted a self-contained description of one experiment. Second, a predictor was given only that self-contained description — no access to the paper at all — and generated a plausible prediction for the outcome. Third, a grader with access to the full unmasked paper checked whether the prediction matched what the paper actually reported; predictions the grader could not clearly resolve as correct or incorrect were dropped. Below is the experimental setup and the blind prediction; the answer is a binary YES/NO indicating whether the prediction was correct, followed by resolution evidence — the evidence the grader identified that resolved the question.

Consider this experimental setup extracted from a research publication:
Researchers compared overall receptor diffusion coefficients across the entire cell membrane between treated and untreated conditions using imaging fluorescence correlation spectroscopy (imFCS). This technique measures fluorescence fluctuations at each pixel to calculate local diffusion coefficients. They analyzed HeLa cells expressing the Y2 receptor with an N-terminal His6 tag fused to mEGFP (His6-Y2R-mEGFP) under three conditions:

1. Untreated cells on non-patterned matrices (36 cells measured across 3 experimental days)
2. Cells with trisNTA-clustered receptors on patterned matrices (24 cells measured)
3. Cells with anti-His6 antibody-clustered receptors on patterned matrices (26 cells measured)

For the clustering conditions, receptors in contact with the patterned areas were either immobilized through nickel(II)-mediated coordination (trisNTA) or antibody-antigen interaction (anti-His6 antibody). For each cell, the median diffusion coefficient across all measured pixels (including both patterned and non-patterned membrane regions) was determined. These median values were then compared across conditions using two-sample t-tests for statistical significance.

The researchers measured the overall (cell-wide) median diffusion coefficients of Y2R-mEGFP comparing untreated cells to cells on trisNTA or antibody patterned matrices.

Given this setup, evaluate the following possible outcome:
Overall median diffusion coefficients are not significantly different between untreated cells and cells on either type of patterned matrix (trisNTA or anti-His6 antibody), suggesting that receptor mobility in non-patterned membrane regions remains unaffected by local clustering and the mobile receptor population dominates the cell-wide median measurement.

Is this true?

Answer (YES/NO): NO